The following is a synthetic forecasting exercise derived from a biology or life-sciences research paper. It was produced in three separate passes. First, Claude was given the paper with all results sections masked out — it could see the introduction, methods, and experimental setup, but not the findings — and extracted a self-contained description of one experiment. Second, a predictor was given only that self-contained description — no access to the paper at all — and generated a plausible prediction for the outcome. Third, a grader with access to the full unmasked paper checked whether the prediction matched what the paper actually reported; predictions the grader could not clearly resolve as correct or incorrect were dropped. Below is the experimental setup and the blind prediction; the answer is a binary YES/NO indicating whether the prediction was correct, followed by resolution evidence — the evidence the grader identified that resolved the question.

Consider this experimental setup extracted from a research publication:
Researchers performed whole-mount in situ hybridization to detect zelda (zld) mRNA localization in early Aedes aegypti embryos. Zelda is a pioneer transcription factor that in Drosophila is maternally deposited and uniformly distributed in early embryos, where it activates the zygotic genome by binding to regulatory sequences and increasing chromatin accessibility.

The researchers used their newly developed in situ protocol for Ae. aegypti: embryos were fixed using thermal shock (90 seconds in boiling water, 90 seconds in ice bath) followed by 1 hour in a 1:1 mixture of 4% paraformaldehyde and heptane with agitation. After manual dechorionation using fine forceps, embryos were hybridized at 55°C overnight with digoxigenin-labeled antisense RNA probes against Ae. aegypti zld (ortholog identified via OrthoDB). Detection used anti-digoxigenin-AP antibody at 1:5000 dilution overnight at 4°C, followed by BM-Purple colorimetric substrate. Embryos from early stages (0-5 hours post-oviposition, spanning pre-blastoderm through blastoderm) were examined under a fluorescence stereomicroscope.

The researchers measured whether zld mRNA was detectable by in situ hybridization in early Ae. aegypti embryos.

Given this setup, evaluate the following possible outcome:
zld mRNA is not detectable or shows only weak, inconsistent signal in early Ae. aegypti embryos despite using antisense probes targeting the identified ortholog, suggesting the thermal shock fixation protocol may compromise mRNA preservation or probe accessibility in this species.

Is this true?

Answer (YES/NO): NO